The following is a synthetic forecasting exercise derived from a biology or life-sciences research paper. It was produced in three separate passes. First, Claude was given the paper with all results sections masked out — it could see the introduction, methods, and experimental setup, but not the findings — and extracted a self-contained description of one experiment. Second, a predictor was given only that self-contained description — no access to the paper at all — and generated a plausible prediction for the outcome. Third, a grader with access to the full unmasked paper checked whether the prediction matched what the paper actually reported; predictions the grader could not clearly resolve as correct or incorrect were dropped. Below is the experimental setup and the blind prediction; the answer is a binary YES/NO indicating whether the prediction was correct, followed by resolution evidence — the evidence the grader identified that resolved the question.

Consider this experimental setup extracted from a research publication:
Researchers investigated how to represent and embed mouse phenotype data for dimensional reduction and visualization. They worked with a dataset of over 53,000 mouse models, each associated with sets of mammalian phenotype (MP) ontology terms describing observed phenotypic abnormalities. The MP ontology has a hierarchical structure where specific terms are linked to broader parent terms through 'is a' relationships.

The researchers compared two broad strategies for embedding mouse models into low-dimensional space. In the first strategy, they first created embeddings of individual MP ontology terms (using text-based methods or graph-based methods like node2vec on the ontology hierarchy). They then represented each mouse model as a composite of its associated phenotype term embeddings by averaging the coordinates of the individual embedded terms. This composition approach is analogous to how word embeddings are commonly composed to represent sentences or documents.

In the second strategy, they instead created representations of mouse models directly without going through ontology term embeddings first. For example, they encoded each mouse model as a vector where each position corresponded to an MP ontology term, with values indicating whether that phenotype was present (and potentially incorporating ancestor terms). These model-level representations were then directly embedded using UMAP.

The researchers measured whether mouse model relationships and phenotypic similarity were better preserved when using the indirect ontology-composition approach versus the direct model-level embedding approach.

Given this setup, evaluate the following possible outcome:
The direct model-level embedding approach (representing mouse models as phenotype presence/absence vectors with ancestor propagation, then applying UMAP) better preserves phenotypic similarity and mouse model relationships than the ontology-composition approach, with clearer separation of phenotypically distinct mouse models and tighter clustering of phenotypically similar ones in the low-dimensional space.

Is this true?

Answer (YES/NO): YES